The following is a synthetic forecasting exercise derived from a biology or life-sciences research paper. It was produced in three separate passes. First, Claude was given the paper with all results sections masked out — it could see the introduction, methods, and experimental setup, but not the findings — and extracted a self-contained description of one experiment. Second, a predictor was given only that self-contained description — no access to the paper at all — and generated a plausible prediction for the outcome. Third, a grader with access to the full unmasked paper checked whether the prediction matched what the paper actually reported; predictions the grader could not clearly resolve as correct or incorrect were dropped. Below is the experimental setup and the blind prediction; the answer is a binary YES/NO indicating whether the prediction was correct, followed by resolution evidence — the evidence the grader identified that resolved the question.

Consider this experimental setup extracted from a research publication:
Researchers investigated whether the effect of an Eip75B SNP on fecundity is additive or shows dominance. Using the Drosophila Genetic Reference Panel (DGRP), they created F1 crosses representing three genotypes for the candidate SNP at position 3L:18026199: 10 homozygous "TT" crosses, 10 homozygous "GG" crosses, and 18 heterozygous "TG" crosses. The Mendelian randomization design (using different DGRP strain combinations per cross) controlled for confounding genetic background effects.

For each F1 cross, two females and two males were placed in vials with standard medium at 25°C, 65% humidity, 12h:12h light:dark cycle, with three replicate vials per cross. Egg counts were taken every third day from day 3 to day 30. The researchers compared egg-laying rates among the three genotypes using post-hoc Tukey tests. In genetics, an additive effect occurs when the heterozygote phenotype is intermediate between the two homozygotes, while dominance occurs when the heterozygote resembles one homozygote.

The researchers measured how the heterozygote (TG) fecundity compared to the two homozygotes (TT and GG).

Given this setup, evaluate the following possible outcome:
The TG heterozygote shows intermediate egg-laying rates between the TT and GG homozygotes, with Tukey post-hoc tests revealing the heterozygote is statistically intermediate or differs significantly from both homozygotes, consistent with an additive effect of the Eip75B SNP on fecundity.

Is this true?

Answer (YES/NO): NO